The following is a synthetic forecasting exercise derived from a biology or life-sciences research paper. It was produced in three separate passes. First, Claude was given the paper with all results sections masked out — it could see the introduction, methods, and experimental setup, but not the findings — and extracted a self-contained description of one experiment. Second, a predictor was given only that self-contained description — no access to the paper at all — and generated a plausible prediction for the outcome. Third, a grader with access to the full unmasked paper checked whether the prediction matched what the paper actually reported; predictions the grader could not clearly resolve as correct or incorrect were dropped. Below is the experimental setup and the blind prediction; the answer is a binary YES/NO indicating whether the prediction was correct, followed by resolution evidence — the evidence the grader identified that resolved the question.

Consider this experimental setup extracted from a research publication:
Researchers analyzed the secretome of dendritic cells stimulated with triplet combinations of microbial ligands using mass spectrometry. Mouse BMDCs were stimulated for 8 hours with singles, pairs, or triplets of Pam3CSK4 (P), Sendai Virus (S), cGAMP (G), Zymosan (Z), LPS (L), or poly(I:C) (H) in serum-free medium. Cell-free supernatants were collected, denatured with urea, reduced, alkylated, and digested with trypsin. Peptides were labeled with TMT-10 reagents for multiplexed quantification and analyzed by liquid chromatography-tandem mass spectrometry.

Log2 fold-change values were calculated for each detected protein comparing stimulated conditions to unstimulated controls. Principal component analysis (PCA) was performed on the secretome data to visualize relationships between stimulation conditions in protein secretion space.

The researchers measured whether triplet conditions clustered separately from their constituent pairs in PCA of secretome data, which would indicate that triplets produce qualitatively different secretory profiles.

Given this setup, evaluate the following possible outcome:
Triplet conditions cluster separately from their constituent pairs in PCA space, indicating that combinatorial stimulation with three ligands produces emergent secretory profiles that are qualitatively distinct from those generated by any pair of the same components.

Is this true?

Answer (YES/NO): NO